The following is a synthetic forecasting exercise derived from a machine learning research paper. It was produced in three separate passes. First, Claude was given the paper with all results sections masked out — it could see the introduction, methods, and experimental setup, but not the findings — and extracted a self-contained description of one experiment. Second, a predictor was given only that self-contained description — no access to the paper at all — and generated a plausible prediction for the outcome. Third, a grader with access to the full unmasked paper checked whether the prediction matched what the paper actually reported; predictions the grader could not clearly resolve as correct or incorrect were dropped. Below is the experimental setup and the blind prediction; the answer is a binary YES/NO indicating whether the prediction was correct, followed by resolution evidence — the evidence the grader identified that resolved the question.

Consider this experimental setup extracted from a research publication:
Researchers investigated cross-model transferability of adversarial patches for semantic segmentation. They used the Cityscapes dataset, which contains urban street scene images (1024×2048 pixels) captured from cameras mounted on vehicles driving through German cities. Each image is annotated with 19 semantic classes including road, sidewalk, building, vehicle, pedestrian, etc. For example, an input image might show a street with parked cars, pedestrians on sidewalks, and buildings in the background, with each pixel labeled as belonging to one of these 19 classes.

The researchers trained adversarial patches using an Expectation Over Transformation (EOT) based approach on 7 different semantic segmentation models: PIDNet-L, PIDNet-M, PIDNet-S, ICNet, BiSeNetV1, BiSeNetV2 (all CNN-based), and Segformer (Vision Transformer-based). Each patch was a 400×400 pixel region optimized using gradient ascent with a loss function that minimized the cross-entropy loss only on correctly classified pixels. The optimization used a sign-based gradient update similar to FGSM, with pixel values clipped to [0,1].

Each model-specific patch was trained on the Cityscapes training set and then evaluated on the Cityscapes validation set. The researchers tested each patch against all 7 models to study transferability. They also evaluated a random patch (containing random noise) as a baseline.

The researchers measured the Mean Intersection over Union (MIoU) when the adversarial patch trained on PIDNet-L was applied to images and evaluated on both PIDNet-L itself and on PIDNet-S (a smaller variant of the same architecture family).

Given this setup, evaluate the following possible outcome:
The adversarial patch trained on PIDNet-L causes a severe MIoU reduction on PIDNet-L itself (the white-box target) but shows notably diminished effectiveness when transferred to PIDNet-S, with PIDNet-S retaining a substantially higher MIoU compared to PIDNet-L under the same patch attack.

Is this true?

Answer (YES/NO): YES